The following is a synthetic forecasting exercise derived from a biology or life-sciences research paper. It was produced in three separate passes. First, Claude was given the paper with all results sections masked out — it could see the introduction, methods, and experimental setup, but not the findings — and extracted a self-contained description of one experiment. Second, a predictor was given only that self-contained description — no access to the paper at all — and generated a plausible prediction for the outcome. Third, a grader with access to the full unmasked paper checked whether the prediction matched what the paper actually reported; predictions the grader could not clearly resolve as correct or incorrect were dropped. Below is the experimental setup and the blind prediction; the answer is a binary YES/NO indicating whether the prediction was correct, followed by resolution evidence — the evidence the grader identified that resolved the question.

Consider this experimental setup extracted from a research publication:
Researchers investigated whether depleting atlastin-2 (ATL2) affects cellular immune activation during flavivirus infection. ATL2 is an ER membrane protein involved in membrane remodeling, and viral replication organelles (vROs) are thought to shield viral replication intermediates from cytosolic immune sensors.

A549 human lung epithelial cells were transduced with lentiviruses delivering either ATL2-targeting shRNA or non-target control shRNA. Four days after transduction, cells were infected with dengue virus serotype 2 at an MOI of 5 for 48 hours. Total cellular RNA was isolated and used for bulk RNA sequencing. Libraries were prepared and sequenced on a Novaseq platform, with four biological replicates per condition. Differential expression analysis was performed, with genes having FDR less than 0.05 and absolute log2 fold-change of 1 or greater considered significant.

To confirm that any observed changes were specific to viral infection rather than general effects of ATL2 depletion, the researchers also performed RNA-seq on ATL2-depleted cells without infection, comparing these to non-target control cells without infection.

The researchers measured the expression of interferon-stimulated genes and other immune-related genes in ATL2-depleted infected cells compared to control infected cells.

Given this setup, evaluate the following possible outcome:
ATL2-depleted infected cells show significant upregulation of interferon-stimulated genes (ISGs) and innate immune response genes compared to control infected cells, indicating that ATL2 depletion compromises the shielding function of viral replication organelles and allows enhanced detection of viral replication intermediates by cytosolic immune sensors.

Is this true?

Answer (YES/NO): YES